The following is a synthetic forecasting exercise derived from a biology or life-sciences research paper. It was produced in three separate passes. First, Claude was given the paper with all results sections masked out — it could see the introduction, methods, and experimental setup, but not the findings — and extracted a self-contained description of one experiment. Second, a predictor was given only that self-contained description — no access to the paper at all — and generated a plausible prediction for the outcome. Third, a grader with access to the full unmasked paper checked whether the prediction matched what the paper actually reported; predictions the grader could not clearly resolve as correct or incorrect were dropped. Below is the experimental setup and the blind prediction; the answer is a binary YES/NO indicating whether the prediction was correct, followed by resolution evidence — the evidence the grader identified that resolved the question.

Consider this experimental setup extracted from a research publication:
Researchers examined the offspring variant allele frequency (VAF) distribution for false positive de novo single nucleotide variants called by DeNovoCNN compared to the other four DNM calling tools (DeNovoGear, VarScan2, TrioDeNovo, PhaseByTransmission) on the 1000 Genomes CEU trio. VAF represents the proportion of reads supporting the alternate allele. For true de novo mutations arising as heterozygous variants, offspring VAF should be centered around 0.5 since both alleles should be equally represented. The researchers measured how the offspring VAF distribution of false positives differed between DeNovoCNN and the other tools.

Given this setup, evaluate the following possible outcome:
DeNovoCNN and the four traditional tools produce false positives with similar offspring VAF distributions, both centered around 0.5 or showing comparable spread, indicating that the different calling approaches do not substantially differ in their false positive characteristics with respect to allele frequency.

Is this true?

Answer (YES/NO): NO